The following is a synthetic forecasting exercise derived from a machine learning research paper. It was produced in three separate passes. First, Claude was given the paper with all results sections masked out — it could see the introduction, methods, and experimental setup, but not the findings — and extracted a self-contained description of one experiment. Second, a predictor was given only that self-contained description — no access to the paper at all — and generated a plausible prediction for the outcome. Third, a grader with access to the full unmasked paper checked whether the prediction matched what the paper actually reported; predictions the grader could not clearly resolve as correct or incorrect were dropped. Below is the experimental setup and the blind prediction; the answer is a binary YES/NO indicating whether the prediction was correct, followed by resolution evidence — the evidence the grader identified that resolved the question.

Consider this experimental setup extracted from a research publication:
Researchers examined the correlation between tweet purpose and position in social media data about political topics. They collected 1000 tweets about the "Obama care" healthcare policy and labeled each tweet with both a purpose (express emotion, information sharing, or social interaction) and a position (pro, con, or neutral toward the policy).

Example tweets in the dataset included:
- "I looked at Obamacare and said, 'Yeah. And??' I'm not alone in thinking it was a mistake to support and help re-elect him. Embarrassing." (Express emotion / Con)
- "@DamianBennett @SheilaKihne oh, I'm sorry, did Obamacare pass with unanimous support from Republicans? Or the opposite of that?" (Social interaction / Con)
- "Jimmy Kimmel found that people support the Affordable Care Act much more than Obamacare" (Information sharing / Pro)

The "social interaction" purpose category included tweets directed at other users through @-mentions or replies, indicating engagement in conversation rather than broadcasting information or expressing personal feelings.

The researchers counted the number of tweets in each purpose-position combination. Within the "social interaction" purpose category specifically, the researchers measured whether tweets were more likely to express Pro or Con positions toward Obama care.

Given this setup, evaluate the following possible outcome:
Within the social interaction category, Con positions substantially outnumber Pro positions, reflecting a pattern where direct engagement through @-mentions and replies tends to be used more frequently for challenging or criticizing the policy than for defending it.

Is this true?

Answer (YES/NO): YES